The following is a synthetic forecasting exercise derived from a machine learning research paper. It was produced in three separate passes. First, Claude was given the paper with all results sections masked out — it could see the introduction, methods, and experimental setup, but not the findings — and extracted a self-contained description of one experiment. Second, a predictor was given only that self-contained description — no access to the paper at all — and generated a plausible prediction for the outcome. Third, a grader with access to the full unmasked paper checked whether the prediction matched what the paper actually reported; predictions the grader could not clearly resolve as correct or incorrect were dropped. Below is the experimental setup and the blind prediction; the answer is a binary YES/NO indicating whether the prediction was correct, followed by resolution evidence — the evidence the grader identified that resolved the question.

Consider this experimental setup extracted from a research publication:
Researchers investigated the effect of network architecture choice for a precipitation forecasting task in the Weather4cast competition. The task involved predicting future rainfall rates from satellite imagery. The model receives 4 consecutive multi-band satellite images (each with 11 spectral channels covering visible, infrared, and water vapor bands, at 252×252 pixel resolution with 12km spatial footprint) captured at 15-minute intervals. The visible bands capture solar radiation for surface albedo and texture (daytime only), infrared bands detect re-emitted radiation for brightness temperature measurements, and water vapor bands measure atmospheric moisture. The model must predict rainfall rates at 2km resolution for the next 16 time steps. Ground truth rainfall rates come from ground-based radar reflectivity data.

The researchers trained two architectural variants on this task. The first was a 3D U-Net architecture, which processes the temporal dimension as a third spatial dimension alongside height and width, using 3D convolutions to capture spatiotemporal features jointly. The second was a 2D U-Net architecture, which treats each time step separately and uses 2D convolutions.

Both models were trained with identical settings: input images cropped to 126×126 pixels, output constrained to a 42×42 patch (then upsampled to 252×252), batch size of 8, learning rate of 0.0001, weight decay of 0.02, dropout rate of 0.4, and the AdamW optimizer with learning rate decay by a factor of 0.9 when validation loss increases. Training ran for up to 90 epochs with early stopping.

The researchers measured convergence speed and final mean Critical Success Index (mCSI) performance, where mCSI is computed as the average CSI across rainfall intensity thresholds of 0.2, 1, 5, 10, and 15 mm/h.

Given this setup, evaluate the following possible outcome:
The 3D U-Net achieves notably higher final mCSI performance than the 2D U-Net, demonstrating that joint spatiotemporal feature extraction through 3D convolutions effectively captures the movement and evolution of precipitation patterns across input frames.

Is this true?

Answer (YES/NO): NO